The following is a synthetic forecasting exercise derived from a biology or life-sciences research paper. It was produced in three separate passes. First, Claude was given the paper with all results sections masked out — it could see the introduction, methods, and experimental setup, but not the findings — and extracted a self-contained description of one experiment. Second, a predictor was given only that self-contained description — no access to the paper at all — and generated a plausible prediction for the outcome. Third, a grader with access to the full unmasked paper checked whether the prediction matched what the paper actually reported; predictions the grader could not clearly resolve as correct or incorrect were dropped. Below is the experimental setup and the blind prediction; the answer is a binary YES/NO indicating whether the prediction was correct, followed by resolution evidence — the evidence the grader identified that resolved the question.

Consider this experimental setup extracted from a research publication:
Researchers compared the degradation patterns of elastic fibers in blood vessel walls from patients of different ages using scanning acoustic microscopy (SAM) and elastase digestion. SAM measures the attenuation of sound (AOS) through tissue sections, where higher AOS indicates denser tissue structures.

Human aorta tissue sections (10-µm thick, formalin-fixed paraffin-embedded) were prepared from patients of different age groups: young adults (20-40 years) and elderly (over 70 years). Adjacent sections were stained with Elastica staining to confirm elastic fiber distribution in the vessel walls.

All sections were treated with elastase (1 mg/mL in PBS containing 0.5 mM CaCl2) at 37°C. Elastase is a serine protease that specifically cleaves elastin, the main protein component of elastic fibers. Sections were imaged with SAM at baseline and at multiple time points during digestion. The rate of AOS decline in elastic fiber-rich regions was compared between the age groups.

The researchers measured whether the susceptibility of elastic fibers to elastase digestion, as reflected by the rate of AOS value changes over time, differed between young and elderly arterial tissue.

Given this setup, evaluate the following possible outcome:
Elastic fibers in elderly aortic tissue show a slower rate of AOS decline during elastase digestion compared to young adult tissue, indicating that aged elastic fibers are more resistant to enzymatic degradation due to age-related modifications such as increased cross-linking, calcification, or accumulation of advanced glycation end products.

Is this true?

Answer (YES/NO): NO